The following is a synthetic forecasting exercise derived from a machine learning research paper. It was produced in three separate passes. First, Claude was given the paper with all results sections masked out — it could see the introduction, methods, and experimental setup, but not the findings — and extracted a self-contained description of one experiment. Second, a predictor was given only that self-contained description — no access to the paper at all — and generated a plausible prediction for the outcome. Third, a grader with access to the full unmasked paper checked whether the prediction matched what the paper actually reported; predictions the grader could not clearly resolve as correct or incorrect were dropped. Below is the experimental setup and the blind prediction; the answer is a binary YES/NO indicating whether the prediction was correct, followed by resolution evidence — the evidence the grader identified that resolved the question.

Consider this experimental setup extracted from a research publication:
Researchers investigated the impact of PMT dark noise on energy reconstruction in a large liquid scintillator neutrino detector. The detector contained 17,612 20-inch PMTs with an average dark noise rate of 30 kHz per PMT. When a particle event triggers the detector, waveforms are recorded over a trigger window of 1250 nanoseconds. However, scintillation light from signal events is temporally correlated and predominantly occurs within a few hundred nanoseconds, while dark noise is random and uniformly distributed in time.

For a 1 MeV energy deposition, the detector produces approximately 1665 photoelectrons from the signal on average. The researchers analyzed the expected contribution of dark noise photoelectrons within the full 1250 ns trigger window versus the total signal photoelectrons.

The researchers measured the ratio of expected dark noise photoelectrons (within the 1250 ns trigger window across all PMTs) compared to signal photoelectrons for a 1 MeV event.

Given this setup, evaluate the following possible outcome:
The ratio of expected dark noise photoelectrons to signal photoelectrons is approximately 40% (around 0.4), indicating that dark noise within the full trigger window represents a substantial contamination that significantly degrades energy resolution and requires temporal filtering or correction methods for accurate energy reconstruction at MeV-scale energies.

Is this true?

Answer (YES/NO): YES